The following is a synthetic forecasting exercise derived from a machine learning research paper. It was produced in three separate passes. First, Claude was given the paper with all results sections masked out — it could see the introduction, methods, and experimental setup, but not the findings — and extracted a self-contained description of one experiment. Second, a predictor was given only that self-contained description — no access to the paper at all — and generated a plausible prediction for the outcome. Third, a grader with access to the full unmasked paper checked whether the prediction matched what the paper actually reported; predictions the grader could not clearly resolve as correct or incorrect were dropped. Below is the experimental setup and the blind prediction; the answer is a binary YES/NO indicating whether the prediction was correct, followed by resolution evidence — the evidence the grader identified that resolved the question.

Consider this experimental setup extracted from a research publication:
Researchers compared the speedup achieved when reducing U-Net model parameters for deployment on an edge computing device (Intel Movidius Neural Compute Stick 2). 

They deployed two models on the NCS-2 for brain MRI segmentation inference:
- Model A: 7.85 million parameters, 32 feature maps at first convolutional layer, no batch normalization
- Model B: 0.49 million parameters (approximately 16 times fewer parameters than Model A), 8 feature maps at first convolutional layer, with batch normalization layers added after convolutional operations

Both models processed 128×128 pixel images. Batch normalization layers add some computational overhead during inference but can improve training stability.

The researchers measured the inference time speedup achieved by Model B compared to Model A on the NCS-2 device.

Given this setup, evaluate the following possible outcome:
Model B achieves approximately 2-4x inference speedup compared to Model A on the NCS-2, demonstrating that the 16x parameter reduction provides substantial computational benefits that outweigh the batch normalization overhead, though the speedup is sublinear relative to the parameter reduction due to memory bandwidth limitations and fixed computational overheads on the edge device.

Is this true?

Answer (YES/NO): YES